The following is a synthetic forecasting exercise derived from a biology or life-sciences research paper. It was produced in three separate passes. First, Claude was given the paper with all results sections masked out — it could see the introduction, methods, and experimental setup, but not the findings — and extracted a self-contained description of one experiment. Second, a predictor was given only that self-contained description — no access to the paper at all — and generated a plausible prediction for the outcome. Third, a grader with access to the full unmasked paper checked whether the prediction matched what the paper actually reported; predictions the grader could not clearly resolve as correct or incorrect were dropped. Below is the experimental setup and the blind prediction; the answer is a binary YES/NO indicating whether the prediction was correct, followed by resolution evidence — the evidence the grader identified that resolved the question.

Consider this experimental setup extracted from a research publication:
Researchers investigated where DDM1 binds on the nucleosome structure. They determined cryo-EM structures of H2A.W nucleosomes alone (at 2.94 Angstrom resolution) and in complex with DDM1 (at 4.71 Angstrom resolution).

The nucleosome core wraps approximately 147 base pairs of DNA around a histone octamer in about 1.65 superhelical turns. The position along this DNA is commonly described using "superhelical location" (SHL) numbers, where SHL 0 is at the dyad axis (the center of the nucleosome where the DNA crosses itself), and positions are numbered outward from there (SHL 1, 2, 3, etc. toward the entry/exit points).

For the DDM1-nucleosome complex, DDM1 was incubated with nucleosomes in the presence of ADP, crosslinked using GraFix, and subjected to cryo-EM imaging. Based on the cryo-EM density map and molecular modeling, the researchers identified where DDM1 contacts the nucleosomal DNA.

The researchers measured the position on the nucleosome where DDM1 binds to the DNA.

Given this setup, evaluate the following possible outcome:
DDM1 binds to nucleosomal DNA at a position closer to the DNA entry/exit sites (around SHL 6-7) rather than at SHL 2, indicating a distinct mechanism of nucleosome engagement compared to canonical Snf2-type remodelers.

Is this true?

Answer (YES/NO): NO